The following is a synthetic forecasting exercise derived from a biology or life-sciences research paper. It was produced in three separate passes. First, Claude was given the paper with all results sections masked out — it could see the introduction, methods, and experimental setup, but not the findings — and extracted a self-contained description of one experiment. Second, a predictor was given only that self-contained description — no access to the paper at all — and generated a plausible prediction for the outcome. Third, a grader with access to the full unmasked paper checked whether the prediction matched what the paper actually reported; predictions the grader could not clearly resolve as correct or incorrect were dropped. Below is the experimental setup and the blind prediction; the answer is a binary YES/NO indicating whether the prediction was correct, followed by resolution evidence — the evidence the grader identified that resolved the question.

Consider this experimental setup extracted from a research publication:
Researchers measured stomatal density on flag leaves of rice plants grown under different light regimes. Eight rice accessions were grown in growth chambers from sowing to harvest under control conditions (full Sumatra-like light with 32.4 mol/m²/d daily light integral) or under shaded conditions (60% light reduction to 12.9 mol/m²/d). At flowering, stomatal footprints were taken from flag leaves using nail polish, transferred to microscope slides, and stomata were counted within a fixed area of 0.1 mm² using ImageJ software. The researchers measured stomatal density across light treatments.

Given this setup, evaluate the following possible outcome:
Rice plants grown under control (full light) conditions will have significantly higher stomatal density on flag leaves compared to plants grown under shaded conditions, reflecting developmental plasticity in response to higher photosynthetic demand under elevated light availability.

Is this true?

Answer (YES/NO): NO